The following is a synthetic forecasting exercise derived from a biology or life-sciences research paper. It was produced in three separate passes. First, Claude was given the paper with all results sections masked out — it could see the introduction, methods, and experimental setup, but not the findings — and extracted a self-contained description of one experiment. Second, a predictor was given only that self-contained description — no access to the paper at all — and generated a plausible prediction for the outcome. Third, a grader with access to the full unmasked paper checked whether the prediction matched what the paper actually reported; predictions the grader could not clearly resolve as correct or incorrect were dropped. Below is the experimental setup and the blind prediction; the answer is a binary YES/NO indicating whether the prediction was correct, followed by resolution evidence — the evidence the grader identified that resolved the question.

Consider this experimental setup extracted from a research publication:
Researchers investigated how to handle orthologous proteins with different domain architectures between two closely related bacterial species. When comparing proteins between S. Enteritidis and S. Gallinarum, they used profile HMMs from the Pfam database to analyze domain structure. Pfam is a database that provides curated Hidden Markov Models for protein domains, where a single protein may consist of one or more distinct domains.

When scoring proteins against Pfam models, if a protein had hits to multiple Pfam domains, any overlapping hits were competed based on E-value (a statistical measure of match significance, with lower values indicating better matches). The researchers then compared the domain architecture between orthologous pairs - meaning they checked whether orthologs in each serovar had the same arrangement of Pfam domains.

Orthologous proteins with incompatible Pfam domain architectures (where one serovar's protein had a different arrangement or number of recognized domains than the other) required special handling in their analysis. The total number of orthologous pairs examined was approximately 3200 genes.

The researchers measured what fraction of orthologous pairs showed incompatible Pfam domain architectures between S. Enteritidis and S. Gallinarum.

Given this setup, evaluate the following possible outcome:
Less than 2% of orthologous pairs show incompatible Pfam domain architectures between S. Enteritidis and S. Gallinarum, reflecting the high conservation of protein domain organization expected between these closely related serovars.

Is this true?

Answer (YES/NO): YES